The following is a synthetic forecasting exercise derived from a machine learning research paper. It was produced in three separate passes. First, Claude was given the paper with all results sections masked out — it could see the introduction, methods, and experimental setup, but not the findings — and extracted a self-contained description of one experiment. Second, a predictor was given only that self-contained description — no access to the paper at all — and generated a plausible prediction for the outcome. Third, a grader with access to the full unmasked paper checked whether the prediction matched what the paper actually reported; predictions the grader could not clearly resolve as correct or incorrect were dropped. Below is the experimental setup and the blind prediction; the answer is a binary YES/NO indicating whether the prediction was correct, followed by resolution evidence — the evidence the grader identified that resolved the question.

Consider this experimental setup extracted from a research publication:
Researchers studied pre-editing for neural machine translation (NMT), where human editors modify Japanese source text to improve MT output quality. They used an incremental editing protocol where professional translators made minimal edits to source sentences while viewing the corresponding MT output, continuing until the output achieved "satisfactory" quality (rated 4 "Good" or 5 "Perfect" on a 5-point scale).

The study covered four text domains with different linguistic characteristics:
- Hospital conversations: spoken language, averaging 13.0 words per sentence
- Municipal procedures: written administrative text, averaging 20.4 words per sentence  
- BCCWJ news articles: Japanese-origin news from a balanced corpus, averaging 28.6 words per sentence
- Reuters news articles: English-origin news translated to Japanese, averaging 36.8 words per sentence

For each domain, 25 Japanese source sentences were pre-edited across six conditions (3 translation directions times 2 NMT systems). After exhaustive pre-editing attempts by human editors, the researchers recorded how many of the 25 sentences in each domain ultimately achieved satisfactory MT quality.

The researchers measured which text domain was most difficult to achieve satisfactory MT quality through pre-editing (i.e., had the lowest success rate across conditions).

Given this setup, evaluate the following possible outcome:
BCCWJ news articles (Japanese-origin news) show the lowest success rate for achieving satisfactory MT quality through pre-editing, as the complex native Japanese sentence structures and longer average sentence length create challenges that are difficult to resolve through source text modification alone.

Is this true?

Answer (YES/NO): YES